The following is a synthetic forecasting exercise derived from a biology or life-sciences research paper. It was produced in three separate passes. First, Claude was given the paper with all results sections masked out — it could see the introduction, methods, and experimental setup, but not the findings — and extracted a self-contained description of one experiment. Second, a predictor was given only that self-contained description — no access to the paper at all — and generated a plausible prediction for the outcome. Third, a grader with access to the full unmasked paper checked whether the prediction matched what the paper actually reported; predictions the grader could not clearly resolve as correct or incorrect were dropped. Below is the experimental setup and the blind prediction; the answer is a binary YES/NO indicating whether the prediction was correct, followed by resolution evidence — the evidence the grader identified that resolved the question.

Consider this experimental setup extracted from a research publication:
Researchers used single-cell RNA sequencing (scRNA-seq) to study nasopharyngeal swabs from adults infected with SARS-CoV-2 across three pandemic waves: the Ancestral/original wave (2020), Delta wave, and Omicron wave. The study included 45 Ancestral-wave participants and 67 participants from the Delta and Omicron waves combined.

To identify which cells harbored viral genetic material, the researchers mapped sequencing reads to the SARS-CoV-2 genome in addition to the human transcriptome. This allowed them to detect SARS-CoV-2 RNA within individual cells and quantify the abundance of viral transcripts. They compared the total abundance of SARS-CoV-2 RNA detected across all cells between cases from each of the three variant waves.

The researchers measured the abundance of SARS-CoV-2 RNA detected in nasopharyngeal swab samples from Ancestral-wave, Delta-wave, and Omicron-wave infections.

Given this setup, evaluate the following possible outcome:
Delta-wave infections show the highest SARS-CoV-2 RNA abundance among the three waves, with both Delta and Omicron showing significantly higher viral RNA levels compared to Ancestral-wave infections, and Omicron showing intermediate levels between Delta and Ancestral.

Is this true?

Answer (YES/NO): NO